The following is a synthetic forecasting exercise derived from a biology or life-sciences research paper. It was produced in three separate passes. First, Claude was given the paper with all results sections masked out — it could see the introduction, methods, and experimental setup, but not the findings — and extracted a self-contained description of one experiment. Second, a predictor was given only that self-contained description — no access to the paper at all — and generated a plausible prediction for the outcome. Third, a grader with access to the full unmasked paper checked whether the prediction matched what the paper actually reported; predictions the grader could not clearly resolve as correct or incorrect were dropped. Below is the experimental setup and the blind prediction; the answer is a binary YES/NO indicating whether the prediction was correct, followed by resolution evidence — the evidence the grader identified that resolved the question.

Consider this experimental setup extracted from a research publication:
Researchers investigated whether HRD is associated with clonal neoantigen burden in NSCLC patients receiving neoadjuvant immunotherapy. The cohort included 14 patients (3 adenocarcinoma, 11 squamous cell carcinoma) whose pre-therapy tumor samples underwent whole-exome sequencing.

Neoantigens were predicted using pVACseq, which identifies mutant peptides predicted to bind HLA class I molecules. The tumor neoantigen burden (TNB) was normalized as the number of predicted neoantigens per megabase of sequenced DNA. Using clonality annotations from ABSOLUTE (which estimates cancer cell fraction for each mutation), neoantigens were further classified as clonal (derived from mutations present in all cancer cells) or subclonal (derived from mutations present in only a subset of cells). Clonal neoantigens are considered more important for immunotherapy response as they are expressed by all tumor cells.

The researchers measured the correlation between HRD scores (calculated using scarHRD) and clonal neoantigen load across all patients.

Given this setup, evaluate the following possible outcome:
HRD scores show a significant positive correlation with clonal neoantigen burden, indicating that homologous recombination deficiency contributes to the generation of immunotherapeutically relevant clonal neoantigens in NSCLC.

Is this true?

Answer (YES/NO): YES